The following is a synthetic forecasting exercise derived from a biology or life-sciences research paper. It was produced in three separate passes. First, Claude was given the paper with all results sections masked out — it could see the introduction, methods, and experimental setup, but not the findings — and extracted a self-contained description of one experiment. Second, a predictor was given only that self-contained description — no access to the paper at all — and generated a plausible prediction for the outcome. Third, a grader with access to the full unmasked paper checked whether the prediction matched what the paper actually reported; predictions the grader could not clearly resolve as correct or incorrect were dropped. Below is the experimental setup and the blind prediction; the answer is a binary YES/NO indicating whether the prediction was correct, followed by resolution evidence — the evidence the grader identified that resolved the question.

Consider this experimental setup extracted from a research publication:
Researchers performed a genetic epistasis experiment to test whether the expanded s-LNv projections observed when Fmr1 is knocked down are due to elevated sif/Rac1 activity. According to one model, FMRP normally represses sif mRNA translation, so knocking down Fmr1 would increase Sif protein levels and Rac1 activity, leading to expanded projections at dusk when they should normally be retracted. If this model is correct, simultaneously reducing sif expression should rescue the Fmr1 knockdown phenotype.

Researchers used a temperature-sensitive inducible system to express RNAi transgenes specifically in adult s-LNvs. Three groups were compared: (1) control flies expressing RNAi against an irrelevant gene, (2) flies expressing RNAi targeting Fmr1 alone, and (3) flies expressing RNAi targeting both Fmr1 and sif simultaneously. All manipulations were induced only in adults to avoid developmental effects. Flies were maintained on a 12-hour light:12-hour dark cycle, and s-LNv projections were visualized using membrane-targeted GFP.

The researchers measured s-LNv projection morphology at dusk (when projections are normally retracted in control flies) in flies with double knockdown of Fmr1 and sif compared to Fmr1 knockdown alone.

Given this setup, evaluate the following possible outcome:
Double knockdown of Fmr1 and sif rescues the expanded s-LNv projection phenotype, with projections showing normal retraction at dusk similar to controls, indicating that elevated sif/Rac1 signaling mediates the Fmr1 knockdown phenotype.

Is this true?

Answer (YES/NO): YES